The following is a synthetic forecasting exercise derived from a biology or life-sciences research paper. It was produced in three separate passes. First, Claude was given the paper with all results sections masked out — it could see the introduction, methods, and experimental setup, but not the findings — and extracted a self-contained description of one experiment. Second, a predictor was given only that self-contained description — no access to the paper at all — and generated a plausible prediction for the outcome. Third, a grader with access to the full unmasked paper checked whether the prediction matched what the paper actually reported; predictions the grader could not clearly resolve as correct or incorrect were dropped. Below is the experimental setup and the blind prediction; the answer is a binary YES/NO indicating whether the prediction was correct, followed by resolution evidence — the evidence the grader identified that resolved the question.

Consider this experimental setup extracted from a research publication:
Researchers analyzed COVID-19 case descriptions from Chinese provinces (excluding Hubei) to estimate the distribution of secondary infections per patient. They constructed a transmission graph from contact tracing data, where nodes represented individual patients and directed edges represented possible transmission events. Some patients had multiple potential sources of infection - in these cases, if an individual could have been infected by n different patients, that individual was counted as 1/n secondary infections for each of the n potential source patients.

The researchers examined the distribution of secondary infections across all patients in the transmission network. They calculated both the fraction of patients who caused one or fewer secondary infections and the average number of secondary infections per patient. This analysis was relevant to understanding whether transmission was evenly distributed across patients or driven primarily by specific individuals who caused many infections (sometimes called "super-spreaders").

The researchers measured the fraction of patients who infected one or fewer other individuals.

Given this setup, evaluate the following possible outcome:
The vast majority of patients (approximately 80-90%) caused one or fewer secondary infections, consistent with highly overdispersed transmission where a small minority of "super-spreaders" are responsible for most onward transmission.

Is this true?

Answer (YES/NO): NO